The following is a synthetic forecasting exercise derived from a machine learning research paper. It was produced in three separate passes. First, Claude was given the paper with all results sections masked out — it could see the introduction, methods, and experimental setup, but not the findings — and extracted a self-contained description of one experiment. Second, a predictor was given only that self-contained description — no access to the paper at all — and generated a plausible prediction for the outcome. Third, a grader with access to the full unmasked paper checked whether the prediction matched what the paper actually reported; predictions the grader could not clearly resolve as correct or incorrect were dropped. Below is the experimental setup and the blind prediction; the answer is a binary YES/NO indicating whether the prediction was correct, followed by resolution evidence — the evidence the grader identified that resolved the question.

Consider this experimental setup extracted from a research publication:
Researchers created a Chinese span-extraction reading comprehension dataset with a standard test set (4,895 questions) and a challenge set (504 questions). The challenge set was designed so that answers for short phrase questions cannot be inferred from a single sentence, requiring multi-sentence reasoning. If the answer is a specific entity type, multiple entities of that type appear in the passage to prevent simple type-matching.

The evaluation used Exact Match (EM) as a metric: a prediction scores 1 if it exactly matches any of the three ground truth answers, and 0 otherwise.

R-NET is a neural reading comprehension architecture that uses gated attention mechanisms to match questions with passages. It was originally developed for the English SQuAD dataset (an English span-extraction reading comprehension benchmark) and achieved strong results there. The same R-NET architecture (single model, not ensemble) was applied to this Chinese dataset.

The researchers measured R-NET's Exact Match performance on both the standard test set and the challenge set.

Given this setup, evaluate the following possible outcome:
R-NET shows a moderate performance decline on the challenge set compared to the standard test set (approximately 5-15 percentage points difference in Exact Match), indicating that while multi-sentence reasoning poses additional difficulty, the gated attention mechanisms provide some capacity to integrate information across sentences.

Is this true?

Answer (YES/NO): NO